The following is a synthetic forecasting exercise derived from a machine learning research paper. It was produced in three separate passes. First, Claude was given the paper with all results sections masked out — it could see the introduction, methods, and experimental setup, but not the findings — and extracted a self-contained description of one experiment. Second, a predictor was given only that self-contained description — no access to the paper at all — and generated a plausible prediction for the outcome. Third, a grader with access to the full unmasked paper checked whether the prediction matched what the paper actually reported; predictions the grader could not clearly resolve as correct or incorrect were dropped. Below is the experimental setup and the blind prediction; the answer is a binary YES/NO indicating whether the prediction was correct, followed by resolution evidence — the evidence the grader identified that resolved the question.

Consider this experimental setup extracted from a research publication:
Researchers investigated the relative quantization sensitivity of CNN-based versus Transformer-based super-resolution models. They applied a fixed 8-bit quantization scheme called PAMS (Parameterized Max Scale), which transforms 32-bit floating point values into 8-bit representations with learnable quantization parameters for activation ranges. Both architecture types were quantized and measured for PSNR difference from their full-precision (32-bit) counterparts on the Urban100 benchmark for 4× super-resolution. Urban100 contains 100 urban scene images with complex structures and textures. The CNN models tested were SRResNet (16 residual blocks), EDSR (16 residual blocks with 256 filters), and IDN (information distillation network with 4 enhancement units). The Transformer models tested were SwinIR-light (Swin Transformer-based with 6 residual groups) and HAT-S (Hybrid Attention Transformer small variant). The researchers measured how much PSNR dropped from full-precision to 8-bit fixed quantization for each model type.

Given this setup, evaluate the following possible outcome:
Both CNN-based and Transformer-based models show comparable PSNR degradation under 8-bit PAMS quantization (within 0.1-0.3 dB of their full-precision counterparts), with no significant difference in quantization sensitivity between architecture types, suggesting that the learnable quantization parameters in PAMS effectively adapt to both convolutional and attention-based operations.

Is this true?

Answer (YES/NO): NO